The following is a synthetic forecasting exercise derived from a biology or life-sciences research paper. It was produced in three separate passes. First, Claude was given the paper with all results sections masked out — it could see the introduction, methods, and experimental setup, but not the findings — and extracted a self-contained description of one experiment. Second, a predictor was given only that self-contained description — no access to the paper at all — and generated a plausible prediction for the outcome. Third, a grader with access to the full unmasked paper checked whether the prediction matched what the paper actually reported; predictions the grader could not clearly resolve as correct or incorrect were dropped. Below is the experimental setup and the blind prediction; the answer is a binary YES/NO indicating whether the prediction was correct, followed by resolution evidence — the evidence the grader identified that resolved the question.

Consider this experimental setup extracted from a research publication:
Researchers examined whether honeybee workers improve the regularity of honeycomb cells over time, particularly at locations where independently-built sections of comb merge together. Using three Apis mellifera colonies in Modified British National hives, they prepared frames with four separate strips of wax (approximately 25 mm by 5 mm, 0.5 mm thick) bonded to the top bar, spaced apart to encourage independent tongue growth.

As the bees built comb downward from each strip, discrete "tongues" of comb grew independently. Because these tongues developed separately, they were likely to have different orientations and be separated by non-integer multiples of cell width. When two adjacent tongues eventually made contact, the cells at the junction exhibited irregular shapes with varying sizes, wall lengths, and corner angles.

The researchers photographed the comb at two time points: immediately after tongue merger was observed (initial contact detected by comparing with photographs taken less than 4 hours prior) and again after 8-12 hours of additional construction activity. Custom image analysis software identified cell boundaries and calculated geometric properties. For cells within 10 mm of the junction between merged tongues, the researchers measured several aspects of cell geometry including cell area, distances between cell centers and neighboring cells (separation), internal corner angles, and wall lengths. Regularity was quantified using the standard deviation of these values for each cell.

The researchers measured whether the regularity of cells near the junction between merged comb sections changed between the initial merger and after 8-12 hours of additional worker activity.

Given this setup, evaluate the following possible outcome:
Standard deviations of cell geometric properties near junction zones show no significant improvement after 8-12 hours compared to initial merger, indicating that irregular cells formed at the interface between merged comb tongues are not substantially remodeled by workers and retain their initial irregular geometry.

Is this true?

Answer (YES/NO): NO